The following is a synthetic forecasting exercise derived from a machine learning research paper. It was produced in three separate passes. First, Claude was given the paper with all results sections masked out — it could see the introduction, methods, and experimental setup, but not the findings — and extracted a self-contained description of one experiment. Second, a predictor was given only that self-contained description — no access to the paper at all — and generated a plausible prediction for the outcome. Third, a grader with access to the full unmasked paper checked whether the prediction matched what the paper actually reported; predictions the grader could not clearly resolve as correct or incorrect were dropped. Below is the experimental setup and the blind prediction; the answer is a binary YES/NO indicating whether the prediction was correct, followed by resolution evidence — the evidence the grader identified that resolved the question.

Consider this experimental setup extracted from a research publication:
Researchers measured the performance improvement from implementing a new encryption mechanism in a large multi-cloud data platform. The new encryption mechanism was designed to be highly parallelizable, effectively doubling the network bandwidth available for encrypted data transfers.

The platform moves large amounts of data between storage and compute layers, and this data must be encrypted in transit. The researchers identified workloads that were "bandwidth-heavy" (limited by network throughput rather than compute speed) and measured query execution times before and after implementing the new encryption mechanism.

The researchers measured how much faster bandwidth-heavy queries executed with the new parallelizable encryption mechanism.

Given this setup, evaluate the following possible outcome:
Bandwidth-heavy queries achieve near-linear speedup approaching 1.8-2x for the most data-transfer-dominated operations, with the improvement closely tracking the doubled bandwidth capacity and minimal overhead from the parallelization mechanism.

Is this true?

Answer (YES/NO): NO